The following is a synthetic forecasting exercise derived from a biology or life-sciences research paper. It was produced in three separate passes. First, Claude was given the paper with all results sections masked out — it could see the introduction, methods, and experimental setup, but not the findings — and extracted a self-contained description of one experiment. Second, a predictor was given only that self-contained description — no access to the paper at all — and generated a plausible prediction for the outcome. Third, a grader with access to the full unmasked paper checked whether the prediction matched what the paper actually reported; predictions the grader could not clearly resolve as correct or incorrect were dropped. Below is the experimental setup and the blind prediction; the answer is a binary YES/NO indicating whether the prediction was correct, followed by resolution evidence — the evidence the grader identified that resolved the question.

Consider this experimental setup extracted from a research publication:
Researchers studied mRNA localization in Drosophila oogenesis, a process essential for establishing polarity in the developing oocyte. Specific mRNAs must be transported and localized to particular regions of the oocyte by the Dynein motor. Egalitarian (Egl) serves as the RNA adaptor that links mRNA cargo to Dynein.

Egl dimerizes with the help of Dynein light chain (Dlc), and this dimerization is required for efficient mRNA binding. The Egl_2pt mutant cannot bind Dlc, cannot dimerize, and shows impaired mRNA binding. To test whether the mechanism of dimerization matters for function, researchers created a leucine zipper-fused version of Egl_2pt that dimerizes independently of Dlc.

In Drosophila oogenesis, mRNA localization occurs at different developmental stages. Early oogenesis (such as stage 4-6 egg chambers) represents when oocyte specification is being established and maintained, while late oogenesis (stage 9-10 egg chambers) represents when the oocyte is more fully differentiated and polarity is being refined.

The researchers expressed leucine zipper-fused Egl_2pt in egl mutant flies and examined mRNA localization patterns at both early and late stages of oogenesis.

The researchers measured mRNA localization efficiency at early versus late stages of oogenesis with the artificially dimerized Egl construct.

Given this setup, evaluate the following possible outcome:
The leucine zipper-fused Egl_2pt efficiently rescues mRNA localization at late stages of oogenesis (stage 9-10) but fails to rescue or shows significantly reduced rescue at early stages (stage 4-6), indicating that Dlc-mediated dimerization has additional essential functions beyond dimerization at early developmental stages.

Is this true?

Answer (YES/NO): NO